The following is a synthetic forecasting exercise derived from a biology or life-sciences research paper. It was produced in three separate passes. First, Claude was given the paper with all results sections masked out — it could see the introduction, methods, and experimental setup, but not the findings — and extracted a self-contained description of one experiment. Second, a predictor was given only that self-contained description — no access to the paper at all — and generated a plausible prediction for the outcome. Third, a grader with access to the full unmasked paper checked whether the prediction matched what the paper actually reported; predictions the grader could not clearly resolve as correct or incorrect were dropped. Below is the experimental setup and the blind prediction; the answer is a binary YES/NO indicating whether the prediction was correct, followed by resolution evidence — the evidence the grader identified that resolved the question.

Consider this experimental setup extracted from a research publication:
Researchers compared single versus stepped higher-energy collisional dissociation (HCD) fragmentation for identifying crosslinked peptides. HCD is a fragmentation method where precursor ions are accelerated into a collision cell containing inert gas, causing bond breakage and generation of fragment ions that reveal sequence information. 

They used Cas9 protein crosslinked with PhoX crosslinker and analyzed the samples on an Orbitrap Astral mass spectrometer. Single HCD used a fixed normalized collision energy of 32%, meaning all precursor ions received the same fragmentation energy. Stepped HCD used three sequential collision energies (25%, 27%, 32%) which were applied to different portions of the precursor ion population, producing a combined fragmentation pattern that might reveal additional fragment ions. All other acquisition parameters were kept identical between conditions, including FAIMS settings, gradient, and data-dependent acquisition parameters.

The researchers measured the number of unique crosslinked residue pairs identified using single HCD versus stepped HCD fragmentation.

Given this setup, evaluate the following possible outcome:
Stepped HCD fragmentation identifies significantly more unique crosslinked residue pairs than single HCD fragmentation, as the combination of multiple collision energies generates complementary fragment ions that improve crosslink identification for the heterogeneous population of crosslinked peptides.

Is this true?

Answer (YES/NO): NO